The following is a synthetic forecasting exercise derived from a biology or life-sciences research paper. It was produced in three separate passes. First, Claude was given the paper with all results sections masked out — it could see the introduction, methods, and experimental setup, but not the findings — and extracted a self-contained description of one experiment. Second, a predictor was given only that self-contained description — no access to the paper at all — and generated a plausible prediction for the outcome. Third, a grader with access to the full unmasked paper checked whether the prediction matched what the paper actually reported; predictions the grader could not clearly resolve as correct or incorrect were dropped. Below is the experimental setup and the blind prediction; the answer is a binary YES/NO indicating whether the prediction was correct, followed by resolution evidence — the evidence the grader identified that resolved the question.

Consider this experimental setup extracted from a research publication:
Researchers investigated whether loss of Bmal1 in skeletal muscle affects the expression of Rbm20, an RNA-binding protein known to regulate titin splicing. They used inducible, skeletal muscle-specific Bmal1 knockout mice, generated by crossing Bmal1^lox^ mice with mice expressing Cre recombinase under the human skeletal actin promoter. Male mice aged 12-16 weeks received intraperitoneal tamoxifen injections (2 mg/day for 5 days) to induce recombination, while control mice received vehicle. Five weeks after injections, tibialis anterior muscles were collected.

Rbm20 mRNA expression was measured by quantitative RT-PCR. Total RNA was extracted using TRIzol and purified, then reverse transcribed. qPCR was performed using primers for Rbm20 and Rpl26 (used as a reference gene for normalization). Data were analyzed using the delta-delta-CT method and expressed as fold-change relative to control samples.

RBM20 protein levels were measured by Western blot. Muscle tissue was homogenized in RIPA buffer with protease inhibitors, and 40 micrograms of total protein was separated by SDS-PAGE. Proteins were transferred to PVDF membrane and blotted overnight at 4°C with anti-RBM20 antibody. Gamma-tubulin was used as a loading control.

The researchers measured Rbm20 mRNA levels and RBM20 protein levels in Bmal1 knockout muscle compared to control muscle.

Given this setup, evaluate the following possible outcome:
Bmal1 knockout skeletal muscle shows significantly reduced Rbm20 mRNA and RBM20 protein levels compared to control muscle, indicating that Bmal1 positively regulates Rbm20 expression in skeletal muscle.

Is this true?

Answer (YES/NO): YES